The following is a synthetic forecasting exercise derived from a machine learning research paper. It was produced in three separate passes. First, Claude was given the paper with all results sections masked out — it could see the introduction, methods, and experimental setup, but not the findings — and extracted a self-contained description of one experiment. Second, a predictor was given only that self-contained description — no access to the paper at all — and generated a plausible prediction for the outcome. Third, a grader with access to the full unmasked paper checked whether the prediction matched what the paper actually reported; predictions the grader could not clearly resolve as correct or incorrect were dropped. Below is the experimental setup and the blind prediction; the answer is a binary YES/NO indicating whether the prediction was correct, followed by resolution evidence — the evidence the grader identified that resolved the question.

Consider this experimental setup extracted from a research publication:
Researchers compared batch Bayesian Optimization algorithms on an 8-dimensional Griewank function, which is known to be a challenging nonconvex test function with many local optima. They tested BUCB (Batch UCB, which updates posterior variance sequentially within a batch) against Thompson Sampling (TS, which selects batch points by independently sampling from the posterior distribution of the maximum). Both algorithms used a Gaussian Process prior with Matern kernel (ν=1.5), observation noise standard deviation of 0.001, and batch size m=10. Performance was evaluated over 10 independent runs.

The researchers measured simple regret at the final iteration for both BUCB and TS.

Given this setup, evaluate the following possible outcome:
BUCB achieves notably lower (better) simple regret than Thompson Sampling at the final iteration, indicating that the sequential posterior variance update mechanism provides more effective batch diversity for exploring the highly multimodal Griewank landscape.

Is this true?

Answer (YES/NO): YES